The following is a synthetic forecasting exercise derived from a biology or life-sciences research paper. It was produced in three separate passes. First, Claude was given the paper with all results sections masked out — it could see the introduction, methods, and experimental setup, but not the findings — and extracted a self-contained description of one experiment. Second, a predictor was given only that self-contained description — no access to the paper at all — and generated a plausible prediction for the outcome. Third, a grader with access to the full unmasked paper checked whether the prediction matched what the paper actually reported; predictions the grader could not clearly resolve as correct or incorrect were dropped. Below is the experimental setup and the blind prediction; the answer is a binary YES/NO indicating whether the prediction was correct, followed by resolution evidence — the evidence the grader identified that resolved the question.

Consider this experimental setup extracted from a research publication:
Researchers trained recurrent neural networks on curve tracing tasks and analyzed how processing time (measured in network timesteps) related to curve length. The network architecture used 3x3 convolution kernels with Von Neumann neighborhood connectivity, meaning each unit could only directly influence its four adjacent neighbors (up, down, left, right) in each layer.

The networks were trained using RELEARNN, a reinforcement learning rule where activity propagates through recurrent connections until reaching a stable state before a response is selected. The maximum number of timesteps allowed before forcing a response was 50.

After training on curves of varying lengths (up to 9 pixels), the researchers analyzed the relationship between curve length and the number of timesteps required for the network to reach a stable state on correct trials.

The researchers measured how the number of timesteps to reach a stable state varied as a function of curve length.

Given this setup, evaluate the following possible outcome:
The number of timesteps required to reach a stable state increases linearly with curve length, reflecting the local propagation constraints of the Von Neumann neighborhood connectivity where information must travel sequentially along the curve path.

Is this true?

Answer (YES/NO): YES